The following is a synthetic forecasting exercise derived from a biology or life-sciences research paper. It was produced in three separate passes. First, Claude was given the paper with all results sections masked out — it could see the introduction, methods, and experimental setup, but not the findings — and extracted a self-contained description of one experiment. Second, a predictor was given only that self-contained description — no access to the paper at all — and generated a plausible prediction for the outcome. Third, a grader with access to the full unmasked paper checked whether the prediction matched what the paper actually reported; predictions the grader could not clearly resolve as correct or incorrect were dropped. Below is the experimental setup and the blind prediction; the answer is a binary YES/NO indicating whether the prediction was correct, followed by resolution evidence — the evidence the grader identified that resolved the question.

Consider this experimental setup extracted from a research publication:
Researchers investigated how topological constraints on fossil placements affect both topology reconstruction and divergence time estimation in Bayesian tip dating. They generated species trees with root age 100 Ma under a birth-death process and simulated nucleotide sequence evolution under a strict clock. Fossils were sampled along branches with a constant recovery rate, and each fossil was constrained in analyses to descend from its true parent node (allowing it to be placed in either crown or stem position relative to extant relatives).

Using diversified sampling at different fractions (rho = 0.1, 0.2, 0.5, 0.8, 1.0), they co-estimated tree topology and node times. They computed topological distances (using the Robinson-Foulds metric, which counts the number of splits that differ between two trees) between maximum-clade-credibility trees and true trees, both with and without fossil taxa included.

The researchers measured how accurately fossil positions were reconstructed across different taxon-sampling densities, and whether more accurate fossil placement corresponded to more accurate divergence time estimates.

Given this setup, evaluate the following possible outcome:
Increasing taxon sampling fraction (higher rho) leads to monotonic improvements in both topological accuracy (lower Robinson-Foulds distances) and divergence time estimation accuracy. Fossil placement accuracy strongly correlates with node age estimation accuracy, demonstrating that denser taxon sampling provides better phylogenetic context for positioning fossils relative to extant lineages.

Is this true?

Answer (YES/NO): NO